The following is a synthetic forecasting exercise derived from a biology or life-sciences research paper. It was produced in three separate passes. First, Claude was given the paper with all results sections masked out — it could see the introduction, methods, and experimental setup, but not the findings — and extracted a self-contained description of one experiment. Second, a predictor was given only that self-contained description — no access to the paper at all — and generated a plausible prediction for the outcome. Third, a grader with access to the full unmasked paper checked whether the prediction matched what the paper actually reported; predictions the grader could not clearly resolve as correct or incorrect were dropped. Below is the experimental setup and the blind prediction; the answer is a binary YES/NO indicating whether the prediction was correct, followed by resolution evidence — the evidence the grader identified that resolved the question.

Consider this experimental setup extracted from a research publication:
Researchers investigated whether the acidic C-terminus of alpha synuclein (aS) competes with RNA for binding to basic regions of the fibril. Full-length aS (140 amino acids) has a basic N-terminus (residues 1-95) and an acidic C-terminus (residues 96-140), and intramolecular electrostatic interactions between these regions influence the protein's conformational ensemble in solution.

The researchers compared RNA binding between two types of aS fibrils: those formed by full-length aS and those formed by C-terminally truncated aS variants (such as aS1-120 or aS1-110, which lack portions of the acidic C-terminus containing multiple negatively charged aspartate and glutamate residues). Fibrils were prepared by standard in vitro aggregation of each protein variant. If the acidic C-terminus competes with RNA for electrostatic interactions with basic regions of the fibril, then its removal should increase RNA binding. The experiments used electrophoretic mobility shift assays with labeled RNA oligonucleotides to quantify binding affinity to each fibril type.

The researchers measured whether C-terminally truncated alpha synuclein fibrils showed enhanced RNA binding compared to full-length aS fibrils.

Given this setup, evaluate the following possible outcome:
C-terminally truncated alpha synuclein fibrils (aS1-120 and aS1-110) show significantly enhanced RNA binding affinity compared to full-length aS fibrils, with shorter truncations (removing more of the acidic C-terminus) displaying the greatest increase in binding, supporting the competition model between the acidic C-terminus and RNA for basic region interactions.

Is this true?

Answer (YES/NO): NO